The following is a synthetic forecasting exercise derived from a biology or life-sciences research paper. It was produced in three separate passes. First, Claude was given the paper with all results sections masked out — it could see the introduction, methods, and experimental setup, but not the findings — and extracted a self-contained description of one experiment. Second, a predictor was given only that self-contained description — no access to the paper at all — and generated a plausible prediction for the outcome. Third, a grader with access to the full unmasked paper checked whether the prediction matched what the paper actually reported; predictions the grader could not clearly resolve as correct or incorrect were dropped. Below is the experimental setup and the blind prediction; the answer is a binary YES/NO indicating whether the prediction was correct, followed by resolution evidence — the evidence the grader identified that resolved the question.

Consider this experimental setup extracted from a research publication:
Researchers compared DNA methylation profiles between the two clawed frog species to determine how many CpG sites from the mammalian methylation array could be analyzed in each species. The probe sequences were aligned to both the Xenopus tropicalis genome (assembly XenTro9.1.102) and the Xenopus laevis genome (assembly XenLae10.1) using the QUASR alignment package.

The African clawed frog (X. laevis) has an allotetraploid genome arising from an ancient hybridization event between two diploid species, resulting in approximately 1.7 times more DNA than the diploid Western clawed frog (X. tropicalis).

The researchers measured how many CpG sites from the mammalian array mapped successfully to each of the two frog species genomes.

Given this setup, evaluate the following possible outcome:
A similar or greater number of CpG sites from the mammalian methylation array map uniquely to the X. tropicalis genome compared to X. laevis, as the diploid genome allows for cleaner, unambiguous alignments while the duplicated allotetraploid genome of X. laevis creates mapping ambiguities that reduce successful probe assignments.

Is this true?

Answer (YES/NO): YES